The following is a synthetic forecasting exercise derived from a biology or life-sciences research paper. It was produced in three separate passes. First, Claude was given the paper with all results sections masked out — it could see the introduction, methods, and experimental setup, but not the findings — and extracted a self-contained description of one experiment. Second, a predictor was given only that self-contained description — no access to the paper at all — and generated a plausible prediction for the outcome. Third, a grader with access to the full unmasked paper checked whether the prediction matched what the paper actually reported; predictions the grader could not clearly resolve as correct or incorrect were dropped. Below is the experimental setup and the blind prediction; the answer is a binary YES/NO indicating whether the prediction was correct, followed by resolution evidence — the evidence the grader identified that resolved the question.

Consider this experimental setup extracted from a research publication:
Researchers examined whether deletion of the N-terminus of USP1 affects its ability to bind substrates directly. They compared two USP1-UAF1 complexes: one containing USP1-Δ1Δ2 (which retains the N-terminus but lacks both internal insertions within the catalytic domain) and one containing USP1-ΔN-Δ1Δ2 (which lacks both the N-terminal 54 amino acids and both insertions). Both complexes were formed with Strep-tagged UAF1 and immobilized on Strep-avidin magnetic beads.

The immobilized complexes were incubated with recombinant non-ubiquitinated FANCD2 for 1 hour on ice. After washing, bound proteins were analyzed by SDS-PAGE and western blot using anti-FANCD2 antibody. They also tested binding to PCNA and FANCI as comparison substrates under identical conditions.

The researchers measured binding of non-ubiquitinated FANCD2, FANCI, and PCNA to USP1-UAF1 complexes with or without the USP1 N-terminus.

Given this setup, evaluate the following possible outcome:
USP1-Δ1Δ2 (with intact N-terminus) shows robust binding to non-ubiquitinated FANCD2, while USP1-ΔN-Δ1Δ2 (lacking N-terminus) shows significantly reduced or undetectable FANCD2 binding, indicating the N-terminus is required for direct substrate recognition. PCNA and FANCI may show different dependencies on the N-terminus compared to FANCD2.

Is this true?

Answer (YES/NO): YES